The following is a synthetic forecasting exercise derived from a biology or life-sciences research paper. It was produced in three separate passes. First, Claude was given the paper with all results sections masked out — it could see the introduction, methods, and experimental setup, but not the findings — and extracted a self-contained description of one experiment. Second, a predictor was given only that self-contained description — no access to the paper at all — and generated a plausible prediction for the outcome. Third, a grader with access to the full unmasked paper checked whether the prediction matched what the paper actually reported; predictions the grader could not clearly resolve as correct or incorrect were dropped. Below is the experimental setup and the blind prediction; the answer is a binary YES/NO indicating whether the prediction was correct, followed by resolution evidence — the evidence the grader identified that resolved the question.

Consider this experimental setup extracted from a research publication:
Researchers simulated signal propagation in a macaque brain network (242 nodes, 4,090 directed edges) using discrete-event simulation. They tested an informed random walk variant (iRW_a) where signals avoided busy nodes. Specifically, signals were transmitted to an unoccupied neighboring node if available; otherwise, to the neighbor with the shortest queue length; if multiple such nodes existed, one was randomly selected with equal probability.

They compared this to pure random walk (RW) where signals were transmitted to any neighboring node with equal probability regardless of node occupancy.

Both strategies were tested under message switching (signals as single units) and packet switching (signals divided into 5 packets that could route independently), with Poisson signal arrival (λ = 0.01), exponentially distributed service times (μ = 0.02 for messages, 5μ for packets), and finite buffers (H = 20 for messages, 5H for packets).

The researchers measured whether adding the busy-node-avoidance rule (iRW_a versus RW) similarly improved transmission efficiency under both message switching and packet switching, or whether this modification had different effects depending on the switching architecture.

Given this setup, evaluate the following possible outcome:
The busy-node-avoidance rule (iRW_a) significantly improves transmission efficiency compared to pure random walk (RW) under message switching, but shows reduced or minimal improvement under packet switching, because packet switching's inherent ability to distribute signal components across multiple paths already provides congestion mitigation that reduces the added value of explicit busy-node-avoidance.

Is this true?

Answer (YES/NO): NO